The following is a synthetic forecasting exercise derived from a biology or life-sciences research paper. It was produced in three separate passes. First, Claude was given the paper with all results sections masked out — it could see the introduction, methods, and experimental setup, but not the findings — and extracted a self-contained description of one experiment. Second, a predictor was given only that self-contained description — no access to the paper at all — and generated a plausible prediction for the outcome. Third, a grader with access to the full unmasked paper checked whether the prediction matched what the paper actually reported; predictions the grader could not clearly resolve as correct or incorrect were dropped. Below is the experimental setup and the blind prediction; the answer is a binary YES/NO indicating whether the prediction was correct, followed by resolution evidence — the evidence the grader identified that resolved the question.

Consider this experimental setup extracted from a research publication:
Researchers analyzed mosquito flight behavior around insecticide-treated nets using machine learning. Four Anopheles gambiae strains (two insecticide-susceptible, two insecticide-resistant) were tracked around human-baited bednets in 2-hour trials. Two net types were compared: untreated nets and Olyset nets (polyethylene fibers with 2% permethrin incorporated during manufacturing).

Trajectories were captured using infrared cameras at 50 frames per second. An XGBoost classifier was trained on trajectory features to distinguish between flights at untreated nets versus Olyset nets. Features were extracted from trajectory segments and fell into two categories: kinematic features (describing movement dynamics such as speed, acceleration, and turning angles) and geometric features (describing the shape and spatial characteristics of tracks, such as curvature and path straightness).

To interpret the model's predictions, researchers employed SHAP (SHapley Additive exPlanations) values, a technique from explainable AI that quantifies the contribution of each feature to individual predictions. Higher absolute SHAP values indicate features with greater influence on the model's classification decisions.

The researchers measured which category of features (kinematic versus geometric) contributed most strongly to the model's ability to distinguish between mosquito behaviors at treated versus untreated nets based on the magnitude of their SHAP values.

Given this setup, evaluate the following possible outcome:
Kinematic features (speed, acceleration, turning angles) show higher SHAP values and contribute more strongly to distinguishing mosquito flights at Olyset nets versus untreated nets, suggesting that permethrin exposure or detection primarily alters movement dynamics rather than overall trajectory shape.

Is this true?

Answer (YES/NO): YES